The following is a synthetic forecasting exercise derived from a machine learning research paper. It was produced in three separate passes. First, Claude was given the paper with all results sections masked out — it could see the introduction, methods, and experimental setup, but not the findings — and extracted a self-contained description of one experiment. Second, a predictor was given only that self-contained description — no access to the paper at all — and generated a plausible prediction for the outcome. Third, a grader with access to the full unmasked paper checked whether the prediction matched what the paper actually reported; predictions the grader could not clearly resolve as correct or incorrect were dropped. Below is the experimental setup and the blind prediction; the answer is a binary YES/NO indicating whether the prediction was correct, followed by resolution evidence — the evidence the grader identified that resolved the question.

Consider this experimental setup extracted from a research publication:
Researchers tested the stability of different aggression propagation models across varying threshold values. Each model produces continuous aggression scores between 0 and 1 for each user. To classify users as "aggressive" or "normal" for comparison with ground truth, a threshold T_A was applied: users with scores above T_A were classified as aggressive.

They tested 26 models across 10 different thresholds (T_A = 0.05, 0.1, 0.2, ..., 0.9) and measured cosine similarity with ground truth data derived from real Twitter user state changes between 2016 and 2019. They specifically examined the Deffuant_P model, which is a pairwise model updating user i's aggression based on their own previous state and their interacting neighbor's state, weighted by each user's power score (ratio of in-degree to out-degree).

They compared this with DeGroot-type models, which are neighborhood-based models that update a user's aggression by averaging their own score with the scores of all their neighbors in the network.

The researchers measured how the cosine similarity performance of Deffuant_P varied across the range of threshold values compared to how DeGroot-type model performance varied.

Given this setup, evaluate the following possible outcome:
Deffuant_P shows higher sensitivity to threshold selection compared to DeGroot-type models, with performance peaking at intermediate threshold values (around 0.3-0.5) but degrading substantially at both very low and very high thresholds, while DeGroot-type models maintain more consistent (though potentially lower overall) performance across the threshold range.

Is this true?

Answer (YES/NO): NO